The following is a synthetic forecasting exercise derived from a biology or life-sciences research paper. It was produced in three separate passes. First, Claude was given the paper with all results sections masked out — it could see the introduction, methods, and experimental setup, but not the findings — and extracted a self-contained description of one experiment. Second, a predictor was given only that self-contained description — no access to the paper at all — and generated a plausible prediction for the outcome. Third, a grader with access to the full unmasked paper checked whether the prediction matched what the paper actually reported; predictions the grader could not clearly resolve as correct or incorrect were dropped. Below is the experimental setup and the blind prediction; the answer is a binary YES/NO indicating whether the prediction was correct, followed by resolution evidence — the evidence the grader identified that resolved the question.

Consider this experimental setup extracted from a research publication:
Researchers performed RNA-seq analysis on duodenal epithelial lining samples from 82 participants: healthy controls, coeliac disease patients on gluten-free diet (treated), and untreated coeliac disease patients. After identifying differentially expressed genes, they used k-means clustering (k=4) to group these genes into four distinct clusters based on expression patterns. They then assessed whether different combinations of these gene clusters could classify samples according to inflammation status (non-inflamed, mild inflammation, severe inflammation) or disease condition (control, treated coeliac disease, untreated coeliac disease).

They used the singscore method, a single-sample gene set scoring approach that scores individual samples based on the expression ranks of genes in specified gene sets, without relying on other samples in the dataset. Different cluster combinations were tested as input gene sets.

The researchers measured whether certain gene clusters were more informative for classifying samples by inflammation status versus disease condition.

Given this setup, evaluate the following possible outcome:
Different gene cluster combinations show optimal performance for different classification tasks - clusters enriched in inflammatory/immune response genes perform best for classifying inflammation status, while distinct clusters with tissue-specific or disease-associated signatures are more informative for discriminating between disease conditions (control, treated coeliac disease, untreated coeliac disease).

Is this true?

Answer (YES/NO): NO